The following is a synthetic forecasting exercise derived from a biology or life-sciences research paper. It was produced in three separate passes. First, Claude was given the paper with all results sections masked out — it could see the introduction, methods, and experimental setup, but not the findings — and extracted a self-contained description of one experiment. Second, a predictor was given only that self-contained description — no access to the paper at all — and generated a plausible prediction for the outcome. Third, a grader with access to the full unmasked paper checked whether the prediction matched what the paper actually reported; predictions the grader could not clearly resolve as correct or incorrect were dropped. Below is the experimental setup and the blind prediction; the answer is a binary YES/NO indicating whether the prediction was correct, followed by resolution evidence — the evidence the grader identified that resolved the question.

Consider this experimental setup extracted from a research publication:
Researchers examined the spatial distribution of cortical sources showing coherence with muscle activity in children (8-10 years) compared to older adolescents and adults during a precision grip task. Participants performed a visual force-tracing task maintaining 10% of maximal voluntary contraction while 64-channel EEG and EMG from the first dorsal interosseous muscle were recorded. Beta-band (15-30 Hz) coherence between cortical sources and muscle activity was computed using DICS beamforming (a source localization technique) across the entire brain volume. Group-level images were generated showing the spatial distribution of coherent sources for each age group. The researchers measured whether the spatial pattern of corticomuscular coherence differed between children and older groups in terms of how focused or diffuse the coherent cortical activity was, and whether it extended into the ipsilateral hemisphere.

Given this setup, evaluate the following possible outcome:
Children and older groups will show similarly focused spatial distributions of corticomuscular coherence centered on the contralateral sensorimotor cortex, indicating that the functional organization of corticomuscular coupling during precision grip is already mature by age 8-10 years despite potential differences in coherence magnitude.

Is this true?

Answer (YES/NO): NO